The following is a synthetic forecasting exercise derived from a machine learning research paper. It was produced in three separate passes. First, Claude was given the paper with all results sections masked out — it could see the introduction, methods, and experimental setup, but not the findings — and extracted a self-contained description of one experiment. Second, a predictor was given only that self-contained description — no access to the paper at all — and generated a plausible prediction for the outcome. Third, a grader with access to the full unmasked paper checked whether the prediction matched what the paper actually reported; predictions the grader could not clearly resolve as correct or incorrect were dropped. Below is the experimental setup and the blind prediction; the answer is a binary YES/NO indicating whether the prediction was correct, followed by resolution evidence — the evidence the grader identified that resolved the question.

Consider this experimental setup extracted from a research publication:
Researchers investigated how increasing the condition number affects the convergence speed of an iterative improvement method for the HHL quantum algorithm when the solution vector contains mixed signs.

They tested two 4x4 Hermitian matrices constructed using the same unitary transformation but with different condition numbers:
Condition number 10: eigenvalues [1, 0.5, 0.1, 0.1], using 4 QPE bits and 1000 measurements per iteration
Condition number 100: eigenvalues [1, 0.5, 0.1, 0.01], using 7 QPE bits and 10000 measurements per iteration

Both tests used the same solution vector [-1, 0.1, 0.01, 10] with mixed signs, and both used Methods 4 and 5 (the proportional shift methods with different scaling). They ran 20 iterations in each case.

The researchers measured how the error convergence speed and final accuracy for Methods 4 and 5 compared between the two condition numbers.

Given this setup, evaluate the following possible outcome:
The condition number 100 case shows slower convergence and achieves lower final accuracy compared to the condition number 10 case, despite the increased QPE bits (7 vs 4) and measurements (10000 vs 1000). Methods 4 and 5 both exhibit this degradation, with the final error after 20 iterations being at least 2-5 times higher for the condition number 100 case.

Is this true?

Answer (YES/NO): YES